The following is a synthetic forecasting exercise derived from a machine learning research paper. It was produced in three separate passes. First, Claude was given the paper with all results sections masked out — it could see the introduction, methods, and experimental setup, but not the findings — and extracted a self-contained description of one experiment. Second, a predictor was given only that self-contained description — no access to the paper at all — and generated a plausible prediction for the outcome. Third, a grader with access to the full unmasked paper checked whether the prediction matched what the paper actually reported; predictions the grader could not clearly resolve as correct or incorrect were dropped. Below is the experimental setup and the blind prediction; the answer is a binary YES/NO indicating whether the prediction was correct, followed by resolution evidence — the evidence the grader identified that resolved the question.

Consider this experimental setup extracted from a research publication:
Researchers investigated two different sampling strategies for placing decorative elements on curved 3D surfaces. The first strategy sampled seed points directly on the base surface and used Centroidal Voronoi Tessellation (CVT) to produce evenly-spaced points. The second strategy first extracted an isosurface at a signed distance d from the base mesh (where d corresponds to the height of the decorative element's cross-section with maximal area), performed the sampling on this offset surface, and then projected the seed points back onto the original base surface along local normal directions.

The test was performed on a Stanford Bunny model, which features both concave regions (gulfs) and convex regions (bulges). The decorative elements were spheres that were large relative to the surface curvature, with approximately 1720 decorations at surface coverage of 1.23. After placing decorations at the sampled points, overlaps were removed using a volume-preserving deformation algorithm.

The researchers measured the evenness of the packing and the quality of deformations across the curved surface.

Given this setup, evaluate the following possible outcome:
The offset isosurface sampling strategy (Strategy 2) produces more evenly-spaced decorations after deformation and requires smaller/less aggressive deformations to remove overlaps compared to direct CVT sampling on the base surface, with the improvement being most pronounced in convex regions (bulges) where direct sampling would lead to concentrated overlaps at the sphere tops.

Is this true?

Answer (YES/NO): NO